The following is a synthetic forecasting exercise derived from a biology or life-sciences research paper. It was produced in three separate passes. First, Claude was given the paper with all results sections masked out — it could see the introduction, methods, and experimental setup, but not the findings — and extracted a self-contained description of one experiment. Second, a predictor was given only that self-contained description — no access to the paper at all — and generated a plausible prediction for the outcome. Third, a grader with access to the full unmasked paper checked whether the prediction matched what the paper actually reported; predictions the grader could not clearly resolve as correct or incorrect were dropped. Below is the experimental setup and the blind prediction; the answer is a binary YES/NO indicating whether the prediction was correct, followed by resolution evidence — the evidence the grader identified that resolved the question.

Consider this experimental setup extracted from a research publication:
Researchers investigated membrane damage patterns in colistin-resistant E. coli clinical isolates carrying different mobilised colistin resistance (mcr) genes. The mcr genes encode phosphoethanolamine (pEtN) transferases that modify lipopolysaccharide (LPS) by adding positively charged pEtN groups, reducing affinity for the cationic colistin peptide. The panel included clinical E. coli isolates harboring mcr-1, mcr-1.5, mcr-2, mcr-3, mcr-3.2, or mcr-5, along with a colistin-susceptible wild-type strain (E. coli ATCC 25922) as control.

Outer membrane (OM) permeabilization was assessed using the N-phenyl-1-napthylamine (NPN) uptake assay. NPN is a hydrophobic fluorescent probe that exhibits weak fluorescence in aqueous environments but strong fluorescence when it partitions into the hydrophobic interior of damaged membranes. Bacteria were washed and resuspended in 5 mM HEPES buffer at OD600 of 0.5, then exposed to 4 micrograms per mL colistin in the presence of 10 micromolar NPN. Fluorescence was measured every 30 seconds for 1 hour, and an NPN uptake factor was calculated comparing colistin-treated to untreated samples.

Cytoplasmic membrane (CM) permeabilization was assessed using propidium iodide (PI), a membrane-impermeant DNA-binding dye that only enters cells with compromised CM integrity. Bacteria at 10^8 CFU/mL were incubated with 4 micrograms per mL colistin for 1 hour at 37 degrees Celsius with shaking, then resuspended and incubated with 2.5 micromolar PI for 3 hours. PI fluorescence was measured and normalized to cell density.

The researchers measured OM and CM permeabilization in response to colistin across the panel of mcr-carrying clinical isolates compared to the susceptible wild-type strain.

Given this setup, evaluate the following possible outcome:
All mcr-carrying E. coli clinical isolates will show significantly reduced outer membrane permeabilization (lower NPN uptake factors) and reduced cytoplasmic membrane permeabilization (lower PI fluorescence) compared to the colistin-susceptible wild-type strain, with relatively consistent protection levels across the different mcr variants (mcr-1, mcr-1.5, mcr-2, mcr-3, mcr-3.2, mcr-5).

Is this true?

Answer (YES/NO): NO